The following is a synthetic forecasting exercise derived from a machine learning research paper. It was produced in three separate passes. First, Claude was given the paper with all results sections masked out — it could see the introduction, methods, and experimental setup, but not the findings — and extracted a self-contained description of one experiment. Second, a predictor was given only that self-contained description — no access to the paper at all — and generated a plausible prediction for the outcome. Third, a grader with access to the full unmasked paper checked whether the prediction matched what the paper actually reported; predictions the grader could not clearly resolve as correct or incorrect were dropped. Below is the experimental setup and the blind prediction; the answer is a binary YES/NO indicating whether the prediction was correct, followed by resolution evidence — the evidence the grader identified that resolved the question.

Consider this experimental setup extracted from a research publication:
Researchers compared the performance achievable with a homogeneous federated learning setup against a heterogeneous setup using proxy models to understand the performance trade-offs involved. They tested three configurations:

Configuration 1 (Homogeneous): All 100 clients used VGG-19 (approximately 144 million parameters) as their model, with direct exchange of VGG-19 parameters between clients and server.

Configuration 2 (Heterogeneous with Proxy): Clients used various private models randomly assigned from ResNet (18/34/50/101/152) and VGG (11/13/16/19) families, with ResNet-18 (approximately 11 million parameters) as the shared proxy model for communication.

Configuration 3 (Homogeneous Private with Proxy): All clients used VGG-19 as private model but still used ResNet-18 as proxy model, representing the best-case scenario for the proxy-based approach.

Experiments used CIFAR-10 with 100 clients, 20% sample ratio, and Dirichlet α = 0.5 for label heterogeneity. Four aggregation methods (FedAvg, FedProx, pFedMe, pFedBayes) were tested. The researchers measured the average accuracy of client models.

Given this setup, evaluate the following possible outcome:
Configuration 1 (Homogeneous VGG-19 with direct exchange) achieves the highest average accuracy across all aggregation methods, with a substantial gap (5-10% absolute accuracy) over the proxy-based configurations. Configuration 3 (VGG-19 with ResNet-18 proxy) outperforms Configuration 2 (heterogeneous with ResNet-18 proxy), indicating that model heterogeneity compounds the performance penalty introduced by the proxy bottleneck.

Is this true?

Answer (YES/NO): NO